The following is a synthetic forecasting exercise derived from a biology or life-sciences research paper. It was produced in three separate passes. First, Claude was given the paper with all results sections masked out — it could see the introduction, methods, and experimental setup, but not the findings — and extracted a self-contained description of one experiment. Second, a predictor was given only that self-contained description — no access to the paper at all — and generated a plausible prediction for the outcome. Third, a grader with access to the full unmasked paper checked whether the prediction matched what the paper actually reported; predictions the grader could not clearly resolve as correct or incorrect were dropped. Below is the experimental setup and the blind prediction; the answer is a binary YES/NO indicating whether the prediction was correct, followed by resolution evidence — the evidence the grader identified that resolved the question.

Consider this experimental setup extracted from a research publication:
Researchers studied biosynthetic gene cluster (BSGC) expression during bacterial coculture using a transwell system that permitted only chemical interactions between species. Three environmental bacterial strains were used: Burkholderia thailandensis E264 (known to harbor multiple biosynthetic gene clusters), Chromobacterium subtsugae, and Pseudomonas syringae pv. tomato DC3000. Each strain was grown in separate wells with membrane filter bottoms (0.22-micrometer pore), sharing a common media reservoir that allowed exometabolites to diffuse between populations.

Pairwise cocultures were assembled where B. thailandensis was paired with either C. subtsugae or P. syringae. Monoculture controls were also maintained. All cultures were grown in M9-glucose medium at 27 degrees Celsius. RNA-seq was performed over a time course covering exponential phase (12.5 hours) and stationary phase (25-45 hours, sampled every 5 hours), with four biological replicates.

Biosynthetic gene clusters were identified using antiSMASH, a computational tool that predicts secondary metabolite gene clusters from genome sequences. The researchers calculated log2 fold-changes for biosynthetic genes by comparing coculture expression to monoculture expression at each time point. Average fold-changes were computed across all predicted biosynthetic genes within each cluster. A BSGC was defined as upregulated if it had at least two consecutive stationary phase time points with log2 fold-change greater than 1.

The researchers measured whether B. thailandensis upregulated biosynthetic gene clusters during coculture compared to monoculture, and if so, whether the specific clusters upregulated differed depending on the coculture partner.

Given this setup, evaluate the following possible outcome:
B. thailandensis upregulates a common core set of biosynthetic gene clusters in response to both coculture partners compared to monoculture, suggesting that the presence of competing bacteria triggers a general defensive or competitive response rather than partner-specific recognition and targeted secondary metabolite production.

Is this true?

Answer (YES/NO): NO